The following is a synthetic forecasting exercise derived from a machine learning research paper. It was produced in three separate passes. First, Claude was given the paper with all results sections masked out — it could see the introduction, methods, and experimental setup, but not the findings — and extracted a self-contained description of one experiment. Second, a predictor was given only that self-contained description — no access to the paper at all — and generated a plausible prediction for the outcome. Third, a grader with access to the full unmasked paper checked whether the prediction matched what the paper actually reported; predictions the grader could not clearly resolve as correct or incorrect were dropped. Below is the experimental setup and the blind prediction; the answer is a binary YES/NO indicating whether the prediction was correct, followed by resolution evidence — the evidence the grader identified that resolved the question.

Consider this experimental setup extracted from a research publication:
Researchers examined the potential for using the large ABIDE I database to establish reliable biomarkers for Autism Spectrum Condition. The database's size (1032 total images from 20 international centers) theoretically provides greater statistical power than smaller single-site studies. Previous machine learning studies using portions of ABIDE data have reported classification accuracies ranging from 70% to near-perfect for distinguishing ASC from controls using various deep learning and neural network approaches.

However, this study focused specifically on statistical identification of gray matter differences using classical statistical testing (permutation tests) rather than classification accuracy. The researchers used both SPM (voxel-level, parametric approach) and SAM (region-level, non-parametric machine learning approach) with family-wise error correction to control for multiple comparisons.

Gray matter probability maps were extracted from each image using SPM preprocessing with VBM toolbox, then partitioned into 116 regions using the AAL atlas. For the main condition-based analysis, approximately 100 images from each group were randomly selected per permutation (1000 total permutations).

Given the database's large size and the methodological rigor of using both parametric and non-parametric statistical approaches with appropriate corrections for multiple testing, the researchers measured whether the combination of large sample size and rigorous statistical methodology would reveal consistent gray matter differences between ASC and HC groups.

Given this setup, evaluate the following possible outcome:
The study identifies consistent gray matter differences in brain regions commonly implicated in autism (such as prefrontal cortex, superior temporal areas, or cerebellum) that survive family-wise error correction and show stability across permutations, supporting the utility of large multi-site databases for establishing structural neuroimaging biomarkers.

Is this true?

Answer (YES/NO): NO